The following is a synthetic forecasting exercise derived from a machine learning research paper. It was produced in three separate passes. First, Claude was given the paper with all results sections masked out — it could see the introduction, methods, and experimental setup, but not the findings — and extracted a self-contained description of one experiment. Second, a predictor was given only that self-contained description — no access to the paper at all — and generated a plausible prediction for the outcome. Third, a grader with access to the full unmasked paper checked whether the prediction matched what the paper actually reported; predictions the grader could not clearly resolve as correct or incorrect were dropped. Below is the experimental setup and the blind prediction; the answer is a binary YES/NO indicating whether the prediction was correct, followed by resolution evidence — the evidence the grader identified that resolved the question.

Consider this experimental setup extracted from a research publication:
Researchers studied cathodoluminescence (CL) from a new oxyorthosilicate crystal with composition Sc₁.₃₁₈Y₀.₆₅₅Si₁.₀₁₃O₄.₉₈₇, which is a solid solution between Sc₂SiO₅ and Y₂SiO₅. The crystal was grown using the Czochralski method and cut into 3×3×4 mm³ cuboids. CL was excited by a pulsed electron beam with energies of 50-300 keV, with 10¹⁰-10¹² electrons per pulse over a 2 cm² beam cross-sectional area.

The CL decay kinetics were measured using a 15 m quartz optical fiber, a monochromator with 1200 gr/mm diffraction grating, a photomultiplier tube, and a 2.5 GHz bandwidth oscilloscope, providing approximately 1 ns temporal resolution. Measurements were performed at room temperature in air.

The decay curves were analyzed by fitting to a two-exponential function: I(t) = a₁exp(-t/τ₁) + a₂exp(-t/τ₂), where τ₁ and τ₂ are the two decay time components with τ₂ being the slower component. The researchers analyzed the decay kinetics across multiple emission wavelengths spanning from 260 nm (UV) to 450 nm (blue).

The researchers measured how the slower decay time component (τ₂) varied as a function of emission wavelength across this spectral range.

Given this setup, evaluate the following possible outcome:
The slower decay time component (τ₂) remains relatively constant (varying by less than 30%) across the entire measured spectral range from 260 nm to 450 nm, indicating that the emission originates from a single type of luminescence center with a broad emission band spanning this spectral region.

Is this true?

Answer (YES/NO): NO